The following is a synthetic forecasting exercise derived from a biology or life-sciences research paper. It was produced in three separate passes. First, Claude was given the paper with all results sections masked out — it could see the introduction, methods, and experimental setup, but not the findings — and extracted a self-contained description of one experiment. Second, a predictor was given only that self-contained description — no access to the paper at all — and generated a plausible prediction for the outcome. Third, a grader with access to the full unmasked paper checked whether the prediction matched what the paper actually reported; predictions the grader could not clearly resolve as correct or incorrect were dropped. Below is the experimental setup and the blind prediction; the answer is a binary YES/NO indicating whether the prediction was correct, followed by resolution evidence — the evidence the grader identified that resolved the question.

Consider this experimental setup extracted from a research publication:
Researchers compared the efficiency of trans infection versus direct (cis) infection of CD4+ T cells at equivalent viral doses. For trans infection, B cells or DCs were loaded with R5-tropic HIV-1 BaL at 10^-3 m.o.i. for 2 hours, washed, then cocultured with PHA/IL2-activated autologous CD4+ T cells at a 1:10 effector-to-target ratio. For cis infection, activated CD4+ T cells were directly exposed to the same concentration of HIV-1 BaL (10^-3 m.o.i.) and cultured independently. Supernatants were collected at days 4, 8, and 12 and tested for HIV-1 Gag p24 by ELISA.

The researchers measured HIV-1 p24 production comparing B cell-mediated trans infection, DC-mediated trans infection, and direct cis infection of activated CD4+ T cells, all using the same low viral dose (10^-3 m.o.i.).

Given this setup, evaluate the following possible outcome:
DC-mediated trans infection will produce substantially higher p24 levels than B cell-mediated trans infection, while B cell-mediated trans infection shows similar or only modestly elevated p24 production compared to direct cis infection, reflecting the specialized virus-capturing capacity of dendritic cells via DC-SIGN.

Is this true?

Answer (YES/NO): NO